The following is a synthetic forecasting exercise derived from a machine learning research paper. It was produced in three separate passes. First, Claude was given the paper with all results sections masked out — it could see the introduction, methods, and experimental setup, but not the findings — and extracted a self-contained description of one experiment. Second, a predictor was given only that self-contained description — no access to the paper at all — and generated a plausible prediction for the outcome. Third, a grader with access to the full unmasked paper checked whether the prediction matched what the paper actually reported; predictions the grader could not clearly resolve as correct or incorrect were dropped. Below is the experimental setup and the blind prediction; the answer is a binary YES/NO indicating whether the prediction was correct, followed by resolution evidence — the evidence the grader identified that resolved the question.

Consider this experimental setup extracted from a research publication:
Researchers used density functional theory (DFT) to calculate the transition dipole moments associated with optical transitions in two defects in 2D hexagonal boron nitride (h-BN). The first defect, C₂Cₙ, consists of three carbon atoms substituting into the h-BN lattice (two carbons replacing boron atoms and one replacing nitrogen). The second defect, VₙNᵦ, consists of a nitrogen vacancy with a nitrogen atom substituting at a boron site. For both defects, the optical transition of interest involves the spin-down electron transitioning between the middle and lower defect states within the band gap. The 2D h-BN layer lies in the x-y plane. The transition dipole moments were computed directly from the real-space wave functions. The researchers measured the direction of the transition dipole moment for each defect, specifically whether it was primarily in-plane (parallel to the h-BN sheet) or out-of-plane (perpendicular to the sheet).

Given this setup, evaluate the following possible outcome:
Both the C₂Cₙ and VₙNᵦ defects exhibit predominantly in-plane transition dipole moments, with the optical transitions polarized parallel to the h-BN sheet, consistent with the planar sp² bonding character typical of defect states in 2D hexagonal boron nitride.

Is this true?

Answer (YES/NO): NO